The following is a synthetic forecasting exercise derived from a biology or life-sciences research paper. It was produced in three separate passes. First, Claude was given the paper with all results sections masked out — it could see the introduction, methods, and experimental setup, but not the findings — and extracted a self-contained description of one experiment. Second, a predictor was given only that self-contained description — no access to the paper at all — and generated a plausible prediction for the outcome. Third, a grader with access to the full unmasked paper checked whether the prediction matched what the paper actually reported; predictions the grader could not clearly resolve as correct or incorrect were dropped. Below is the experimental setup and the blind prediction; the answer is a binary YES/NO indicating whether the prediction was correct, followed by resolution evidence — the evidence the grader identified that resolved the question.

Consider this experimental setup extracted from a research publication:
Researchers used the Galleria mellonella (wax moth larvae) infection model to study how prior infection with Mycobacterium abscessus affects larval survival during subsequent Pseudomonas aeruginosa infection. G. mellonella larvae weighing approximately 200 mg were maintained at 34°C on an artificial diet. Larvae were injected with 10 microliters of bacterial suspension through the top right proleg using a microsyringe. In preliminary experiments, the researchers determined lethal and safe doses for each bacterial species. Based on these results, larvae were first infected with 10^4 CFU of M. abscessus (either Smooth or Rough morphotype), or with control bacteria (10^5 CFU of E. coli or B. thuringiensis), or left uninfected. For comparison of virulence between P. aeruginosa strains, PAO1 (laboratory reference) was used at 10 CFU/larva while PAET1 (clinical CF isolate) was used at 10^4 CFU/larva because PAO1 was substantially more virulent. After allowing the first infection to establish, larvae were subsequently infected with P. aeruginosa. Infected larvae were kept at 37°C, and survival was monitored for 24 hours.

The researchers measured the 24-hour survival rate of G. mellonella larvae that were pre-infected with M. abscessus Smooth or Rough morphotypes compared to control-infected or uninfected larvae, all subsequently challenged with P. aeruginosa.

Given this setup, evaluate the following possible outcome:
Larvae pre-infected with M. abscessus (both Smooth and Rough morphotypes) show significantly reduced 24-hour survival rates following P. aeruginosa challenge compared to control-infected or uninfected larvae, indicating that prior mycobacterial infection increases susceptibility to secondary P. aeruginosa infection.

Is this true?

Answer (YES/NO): YES